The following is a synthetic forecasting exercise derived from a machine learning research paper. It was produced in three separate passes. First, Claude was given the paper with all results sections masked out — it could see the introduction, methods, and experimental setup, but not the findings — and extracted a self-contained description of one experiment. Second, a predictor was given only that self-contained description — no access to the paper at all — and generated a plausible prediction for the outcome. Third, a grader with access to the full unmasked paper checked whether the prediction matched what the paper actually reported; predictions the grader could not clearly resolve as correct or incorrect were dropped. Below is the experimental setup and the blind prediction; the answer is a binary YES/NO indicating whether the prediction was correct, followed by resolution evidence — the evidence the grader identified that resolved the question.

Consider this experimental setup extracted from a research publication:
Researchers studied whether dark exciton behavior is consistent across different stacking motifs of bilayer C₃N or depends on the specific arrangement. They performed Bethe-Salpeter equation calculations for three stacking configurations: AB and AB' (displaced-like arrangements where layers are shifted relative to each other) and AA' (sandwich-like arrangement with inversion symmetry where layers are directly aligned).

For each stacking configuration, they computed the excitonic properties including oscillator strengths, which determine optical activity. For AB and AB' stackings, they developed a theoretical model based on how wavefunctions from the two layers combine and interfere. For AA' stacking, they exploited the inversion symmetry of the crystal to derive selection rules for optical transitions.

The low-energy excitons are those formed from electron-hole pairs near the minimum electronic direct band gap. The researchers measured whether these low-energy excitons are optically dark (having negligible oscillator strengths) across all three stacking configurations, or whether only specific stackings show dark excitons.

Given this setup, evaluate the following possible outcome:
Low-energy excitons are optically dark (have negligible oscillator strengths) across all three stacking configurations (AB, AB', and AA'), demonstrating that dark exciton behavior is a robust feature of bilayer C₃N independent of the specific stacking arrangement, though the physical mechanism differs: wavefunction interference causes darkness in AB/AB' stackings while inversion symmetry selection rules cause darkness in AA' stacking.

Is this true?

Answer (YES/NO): NO